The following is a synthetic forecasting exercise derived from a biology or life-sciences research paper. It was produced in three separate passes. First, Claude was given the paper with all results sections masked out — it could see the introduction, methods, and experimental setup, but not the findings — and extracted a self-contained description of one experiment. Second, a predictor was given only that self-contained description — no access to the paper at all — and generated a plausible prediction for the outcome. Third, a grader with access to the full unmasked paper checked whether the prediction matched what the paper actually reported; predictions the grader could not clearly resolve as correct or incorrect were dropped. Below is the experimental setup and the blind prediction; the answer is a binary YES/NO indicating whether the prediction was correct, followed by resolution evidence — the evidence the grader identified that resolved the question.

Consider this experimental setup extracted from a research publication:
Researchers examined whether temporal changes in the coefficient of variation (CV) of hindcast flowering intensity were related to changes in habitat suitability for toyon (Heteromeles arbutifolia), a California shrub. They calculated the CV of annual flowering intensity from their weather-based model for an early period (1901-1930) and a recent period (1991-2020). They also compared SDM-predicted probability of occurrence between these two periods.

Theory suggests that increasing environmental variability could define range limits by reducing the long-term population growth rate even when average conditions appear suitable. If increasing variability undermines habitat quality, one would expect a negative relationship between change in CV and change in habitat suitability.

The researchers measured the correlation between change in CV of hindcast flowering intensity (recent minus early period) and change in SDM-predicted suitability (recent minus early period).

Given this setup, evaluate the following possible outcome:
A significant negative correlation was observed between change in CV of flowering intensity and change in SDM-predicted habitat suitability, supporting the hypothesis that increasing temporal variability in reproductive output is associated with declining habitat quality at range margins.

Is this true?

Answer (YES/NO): YES